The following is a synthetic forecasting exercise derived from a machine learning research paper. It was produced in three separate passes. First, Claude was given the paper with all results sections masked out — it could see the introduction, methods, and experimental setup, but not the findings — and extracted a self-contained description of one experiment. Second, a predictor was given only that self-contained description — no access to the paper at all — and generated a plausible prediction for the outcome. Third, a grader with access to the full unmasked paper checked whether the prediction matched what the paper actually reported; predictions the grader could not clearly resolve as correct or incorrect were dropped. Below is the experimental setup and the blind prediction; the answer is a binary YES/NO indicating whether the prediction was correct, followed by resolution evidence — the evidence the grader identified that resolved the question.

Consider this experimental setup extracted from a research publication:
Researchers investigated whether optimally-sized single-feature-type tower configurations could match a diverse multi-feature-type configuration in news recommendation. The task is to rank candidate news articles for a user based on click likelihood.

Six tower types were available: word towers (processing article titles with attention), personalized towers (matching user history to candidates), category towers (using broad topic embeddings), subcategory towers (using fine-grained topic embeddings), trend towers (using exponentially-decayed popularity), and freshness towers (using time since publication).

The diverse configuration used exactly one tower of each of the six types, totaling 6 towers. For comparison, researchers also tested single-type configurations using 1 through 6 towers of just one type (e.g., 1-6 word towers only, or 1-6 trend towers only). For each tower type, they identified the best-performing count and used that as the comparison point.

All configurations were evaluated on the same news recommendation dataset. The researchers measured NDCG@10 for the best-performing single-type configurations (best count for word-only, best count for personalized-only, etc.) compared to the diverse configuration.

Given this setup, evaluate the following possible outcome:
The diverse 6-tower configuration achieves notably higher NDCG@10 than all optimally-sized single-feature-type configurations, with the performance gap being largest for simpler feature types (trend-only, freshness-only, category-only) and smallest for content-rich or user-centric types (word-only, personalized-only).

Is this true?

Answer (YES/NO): NO